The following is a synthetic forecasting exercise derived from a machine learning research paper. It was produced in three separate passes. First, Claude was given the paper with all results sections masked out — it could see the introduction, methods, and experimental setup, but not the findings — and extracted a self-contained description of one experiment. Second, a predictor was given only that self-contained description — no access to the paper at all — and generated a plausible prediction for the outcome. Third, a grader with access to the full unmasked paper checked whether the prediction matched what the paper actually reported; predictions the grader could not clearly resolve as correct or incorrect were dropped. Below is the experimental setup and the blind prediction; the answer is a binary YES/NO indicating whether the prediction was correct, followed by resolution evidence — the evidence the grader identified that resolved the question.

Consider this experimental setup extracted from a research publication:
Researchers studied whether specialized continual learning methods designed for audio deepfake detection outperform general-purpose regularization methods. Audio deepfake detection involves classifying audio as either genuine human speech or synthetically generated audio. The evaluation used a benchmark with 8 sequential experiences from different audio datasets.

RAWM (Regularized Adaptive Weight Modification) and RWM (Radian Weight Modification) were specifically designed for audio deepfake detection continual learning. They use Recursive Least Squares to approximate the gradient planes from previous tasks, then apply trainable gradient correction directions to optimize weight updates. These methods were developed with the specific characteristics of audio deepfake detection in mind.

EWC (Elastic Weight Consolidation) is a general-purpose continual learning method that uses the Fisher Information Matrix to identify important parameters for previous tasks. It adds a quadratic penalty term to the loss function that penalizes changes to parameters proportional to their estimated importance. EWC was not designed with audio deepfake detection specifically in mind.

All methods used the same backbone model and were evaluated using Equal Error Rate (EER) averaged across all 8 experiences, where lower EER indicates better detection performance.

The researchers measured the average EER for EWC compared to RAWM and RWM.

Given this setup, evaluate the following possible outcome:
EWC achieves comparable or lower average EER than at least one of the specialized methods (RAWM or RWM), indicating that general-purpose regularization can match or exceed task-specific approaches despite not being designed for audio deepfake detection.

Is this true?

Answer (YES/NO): YES